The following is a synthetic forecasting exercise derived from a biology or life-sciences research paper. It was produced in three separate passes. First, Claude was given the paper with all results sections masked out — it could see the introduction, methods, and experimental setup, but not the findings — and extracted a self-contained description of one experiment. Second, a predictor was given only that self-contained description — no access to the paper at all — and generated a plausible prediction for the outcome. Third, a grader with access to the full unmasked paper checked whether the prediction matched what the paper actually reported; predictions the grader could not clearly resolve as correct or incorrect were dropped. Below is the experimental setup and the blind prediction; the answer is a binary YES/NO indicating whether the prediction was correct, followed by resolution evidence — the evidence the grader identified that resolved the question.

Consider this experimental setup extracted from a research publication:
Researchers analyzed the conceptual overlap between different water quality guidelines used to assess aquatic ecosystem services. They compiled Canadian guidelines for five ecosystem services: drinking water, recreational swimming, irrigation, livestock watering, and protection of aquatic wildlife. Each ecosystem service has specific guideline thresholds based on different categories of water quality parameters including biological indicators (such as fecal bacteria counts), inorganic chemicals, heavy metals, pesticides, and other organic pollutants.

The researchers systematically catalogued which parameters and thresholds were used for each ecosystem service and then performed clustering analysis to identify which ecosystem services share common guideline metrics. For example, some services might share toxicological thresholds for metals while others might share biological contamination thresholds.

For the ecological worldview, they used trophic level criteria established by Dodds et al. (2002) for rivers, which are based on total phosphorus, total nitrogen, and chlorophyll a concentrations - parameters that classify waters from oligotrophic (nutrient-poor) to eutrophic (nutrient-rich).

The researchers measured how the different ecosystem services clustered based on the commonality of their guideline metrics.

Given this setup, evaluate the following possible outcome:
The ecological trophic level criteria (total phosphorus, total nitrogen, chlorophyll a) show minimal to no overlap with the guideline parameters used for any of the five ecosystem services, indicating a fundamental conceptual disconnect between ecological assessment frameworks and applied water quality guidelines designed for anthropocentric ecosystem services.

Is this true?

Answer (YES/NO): YES